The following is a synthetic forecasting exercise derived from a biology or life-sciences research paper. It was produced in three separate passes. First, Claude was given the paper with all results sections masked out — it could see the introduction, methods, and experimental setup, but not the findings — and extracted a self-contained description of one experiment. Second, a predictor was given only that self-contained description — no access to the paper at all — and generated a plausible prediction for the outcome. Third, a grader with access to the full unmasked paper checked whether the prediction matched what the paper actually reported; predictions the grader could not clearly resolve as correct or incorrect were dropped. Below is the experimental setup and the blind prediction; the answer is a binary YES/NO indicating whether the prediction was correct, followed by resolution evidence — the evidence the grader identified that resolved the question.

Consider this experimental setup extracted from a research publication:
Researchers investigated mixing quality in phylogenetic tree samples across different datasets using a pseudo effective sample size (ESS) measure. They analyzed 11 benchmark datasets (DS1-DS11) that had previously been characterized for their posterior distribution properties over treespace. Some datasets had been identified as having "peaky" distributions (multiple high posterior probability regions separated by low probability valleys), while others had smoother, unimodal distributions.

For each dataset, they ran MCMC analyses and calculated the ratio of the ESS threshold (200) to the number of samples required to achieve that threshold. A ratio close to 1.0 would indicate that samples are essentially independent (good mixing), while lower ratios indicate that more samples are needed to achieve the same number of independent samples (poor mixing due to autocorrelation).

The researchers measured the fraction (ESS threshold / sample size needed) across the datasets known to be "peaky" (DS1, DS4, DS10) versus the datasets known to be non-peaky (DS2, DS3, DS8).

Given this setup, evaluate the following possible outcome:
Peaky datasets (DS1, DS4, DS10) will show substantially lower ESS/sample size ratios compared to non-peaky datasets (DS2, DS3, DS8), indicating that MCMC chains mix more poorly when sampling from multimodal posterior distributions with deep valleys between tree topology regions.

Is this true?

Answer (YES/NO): YES